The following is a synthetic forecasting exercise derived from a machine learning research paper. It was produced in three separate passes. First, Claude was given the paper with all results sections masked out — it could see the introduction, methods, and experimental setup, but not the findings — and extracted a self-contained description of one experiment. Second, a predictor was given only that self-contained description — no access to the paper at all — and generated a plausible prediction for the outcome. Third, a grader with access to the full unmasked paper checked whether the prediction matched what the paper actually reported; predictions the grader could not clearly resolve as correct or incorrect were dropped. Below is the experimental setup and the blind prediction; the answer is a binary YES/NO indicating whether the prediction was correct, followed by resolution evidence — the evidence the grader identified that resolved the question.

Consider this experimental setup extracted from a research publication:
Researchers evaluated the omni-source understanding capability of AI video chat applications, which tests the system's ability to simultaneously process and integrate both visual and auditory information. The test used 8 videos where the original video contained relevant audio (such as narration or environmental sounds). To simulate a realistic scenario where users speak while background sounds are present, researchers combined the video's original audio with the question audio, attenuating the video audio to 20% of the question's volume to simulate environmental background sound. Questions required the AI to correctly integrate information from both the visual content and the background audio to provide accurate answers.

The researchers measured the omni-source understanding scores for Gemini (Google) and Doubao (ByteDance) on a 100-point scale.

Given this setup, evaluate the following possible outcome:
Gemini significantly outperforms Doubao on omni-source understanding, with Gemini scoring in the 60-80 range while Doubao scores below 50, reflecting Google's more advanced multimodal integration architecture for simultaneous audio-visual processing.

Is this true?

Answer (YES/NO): YES